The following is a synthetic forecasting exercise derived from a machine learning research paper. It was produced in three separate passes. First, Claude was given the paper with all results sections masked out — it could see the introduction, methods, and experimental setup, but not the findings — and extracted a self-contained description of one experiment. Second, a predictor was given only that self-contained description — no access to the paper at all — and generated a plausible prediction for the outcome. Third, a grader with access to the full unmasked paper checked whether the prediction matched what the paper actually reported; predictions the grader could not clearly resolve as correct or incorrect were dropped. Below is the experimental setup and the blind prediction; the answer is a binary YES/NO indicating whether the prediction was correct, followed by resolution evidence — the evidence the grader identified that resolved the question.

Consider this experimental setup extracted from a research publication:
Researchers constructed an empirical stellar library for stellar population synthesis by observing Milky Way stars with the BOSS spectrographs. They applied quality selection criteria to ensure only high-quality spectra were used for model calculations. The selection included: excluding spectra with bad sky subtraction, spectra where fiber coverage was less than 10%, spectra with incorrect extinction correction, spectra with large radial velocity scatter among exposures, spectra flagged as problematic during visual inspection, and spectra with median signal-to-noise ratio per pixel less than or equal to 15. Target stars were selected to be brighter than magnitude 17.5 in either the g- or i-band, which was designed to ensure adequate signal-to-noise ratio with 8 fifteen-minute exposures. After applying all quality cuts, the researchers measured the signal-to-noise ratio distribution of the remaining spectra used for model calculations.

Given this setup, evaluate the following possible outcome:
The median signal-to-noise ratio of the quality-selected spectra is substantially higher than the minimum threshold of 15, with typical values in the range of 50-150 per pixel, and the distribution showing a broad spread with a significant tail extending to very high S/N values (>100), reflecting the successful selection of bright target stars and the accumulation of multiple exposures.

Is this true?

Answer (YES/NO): YES